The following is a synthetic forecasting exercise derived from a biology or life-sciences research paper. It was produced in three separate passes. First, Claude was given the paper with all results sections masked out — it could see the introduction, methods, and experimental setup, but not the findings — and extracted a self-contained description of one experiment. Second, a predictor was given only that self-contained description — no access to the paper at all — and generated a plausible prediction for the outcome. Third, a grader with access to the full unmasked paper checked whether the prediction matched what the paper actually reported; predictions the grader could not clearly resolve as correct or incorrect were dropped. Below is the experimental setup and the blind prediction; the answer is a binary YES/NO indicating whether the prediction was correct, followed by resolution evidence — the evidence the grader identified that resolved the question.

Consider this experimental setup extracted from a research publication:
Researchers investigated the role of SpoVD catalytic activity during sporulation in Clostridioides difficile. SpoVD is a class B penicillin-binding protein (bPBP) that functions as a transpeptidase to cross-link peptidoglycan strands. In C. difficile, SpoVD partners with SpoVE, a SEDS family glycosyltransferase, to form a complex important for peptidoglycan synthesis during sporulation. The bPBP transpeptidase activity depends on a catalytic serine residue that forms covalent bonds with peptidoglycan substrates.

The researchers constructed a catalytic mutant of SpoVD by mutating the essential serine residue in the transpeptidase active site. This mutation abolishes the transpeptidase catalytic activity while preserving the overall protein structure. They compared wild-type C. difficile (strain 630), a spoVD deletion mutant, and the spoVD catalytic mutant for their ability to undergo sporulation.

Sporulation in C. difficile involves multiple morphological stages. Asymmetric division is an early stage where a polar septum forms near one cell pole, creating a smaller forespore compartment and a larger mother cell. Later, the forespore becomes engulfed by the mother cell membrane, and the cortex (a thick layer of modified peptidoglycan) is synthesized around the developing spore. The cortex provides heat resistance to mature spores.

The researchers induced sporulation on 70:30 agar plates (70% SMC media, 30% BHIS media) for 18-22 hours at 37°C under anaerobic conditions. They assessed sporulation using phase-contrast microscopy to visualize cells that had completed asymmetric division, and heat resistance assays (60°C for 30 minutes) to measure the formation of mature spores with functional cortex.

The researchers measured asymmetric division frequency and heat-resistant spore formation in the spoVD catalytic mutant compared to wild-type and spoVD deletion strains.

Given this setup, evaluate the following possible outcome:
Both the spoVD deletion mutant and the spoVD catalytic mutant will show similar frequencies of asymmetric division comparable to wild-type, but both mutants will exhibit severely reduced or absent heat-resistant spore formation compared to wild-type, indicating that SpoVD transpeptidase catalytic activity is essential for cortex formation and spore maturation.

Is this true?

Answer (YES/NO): NO